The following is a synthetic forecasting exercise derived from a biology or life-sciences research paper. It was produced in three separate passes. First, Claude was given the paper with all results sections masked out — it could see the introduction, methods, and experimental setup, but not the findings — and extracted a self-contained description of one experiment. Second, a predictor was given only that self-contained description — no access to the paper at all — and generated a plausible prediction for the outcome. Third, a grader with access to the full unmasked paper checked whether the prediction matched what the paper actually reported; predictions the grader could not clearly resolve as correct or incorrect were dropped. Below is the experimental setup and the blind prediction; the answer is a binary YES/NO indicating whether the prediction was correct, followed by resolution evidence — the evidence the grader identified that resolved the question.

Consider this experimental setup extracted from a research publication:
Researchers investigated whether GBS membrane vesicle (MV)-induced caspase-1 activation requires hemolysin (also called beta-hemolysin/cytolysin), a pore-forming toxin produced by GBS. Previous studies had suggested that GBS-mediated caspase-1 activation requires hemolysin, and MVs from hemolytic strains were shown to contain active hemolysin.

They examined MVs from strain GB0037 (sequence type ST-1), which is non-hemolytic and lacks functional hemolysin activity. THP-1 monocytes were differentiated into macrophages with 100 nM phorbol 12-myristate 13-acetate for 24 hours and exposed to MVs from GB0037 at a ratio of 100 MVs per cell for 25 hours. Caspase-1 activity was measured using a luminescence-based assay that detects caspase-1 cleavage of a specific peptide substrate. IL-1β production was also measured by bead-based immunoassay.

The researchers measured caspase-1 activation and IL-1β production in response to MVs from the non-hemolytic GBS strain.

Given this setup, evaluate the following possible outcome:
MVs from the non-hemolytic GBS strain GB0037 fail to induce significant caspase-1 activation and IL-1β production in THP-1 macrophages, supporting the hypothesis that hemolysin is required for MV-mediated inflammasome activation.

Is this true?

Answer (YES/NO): NO